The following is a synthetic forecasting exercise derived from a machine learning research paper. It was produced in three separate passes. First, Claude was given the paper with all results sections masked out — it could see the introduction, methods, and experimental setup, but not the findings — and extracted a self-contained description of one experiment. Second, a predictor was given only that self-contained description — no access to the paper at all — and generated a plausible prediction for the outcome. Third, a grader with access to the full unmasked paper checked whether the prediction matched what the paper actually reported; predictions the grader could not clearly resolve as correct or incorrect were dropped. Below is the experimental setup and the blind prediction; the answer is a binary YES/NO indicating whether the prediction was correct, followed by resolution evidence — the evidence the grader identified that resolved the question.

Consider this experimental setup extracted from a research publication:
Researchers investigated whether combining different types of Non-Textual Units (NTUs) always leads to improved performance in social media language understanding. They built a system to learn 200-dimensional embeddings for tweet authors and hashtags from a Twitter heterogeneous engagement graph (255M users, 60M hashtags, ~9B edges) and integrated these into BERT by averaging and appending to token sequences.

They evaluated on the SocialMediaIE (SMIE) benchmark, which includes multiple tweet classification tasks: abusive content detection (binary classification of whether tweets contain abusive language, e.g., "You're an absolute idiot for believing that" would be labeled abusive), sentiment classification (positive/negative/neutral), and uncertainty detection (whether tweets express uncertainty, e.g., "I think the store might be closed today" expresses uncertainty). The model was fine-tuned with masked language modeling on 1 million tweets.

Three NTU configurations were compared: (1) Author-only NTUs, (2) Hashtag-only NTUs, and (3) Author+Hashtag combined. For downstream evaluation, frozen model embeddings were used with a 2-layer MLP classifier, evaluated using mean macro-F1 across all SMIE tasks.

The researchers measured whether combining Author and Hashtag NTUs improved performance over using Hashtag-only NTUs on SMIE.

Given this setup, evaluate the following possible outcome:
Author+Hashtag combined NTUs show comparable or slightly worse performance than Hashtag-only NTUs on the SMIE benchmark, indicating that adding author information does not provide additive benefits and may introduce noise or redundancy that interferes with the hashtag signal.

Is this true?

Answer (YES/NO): NO